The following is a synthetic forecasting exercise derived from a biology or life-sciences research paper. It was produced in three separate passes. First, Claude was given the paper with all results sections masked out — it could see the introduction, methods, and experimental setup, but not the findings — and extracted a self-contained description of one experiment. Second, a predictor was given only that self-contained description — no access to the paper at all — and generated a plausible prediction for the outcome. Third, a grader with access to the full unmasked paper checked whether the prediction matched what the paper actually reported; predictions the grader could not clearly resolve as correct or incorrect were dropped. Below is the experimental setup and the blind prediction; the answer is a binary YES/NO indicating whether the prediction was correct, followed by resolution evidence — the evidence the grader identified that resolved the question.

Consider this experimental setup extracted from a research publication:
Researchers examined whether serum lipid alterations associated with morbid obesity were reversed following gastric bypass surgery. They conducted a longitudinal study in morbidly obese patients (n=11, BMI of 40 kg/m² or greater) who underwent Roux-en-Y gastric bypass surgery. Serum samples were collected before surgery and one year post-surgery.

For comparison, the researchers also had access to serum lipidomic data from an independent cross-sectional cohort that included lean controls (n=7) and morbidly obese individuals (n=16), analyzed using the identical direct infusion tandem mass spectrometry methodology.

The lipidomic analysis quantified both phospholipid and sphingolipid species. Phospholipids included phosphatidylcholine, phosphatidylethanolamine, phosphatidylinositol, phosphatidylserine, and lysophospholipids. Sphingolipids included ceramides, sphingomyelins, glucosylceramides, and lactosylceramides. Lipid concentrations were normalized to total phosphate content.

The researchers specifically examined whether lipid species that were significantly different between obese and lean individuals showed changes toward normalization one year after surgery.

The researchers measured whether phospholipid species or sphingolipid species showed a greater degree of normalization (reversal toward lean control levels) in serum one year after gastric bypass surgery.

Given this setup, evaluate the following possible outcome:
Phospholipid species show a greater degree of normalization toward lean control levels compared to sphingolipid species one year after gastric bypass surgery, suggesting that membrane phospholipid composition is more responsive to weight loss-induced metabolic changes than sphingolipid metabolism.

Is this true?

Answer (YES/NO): NO